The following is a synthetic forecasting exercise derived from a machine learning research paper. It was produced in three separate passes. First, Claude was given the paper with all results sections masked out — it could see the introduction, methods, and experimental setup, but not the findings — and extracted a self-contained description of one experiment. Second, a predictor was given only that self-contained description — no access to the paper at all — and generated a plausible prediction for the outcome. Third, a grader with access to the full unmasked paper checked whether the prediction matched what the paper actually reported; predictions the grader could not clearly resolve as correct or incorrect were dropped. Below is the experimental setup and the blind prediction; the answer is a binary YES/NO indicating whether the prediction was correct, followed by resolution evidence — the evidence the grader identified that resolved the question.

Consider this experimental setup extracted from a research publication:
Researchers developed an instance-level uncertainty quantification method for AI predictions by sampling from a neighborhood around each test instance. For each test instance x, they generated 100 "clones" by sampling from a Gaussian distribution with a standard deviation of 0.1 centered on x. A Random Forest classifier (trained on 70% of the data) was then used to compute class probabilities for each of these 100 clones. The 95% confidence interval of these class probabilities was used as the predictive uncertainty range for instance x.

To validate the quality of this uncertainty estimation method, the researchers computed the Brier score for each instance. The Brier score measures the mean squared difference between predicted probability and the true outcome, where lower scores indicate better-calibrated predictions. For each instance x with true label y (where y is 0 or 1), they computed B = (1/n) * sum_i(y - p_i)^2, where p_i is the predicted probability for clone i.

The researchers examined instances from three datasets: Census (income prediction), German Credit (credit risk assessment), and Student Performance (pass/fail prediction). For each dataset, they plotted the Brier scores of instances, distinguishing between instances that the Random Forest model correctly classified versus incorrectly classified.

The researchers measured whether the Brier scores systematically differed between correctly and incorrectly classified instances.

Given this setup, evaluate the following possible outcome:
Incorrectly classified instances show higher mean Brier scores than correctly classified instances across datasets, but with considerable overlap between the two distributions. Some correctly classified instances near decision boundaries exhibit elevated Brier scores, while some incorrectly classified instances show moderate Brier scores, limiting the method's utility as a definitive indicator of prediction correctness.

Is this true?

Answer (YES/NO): NO